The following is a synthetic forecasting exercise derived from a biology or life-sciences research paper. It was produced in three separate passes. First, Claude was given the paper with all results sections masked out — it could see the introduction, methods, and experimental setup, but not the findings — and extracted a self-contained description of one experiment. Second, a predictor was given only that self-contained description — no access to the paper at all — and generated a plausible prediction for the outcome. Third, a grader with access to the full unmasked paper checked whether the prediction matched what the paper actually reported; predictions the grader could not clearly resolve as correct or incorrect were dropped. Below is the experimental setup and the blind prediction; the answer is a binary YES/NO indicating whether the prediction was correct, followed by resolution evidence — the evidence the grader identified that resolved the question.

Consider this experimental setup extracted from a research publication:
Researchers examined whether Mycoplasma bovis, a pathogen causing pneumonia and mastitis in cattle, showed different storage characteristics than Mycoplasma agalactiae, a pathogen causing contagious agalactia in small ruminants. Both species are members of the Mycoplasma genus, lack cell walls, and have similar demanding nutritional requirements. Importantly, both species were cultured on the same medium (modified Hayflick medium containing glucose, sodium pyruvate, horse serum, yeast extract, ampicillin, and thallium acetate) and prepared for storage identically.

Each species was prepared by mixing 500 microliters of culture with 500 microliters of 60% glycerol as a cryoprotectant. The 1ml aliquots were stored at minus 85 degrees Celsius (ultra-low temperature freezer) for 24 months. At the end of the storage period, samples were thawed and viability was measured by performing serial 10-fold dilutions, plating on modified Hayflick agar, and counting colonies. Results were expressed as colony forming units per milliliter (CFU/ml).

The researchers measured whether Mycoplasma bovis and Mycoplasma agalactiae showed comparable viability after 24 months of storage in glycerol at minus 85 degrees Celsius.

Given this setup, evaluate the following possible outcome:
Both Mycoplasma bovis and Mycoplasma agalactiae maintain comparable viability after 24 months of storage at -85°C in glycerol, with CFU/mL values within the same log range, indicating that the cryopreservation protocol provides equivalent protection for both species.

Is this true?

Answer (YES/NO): YES